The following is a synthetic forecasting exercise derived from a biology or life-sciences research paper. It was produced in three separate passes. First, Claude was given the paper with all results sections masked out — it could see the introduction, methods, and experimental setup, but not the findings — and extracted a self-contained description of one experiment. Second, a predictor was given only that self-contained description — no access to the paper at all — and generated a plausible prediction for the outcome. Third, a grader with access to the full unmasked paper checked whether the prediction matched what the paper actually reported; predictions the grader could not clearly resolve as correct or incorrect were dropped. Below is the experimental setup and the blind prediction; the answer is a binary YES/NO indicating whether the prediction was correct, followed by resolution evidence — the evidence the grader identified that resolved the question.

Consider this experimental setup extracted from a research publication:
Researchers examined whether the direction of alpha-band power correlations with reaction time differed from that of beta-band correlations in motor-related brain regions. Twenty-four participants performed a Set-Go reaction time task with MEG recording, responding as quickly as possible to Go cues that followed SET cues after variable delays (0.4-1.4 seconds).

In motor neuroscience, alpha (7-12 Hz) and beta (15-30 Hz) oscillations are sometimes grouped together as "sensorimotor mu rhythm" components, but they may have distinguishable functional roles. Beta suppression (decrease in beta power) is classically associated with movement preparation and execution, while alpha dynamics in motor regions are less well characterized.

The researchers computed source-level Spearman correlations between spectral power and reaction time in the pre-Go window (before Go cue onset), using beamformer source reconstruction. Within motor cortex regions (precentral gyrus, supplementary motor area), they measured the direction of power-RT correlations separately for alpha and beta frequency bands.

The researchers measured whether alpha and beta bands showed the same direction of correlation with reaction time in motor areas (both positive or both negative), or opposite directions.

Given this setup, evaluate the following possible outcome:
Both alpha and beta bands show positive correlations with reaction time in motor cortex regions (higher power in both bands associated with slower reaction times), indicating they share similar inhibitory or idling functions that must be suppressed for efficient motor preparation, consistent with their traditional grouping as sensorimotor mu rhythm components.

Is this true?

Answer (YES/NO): NO